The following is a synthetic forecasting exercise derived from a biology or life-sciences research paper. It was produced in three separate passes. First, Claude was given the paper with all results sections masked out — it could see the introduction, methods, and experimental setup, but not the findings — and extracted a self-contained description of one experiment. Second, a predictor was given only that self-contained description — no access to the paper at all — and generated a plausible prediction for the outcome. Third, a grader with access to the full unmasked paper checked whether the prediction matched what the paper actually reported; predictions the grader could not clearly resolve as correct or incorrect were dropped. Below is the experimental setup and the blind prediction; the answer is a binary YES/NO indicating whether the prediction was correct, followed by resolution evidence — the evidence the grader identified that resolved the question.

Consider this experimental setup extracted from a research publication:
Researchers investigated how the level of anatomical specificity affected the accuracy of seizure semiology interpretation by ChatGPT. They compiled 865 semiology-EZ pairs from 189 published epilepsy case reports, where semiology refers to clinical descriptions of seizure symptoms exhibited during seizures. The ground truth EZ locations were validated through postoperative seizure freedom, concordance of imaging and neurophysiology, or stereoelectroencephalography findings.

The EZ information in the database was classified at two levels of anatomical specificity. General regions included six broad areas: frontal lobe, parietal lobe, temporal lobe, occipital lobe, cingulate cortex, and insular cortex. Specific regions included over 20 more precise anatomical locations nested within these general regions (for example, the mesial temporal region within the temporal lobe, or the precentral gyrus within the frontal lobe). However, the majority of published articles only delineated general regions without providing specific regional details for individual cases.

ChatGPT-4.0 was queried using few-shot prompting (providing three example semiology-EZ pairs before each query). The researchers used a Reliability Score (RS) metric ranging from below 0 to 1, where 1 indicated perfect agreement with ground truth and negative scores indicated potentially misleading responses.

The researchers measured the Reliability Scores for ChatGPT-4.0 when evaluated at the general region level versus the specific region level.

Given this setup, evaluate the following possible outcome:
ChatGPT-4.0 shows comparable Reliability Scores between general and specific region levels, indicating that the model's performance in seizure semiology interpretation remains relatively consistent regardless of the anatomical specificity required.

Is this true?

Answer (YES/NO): NO